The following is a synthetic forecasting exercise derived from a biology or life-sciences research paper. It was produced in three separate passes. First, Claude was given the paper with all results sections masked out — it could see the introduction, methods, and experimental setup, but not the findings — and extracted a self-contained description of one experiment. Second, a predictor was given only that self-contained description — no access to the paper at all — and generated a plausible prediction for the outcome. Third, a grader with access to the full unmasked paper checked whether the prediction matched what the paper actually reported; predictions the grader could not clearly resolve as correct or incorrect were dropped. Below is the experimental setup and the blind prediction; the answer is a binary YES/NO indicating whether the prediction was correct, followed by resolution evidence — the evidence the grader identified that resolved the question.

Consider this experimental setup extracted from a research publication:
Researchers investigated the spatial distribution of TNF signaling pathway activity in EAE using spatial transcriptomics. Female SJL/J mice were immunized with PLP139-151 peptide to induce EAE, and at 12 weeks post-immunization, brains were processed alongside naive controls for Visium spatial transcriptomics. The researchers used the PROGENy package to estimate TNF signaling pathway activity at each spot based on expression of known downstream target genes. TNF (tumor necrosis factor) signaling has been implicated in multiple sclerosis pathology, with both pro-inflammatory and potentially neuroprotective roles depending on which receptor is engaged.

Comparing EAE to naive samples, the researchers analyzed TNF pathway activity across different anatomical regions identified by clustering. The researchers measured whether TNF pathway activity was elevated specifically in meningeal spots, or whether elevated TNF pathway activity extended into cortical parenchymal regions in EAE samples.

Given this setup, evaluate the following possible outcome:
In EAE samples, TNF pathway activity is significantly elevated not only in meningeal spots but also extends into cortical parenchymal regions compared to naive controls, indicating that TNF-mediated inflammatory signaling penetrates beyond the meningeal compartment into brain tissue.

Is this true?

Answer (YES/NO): NO